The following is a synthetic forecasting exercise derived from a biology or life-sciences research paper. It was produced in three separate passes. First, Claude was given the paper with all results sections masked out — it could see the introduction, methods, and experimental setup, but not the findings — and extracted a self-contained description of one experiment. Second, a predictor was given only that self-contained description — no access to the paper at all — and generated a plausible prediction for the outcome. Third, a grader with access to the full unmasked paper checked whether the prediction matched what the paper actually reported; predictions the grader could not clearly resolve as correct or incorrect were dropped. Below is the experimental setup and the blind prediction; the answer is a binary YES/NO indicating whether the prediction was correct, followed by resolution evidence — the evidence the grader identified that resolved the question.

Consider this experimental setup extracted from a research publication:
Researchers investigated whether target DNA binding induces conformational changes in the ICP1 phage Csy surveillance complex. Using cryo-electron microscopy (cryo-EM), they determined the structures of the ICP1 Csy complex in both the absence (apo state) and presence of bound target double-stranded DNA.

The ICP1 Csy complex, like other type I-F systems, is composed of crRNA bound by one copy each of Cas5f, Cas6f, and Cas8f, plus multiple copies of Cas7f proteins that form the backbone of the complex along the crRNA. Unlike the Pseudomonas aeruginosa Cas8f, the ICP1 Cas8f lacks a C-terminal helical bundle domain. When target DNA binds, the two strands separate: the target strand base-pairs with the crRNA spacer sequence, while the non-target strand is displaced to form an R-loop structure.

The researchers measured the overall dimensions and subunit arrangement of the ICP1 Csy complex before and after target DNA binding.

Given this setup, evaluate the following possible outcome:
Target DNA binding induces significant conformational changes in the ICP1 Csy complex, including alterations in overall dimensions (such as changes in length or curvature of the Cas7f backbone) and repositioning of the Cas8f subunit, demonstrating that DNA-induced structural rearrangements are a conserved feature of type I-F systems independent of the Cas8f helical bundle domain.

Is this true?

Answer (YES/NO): YES